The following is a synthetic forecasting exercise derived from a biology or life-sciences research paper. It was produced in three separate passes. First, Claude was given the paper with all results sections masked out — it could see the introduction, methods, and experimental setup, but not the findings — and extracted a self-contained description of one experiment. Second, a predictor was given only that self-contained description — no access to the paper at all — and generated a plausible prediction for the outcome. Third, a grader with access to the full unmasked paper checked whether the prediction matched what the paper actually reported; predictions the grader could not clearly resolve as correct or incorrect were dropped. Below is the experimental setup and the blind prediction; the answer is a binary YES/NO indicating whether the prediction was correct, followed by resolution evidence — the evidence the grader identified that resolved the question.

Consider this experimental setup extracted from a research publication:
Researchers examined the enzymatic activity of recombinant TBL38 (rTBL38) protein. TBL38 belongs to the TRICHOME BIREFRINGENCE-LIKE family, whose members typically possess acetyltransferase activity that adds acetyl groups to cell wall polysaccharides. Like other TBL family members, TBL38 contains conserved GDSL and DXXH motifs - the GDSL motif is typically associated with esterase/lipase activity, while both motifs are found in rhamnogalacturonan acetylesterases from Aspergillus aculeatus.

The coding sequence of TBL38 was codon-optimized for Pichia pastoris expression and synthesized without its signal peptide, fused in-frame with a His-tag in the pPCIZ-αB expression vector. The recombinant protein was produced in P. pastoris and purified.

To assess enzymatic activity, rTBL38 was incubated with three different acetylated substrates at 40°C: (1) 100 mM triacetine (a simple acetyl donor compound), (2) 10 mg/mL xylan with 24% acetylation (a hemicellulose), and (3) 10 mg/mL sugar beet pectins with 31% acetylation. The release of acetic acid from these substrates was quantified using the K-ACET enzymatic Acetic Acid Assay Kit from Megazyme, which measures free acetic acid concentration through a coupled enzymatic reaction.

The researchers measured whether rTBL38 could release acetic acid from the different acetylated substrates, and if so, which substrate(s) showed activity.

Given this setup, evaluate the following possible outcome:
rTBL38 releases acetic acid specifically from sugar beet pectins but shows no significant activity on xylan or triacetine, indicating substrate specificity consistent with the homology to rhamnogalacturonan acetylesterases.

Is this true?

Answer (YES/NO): NO